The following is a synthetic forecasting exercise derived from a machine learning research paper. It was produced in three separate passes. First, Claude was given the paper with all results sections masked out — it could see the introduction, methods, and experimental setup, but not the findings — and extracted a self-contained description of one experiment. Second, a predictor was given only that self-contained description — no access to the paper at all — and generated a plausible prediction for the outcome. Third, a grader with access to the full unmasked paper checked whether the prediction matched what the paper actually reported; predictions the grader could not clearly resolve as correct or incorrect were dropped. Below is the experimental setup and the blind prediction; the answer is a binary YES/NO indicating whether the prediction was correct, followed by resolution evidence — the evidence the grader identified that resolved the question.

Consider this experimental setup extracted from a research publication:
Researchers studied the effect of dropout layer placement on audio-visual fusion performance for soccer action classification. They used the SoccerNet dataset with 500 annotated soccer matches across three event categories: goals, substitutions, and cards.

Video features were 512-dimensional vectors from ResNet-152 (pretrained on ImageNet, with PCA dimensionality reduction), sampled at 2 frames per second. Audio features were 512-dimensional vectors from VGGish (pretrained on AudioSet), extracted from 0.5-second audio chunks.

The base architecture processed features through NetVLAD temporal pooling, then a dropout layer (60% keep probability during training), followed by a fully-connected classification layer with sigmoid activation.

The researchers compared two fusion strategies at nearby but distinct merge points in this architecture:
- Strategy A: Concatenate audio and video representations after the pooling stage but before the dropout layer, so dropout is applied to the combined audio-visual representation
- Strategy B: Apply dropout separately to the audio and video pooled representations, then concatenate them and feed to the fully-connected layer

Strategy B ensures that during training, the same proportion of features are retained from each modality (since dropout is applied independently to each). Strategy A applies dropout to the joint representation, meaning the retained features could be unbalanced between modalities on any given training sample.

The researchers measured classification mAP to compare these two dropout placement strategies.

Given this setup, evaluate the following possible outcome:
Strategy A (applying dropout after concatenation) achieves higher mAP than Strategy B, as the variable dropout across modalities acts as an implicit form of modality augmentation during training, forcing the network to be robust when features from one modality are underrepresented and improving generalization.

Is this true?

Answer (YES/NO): NO